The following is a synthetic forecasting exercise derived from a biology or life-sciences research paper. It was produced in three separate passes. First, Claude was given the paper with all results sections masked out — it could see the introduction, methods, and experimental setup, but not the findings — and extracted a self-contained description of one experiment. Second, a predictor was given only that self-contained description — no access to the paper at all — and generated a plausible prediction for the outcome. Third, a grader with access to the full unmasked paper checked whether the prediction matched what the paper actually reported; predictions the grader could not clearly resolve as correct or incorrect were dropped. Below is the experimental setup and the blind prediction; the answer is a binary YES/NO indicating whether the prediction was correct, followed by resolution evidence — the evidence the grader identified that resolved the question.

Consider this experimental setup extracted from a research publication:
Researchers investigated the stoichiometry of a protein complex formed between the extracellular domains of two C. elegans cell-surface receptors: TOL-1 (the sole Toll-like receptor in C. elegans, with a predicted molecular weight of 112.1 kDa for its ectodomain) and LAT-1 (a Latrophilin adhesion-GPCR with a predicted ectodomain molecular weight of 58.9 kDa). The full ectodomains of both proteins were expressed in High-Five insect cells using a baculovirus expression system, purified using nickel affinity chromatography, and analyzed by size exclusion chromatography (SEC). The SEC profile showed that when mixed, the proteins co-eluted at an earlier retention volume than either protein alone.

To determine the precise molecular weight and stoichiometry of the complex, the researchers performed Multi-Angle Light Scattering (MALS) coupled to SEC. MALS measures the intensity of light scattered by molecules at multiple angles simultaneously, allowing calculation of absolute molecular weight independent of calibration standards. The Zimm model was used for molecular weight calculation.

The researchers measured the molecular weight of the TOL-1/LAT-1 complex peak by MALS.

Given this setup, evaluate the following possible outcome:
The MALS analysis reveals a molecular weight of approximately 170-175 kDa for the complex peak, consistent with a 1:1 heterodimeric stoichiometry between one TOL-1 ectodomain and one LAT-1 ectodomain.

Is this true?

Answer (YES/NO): YES